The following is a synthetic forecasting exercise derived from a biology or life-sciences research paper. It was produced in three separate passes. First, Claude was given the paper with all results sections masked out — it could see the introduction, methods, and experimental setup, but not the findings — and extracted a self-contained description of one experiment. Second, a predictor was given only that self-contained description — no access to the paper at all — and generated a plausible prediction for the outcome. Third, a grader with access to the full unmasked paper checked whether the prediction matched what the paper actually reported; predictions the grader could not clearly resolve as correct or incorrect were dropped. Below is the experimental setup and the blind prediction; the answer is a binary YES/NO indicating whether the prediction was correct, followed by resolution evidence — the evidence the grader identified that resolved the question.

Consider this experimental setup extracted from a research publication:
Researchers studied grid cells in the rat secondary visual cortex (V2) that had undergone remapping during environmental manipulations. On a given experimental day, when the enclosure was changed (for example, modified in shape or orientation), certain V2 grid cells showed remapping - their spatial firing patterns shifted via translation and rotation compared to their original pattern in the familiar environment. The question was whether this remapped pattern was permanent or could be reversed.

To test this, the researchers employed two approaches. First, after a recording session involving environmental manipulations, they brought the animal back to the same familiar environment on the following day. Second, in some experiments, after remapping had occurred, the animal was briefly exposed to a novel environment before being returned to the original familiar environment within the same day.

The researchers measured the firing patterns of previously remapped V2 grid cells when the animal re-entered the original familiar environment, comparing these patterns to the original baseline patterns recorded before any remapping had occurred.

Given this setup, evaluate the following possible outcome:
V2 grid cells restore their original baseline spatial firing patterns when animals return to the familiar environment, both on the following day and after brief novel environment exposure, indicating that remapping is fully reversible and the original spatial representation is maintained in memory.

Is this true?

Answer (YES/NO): YES